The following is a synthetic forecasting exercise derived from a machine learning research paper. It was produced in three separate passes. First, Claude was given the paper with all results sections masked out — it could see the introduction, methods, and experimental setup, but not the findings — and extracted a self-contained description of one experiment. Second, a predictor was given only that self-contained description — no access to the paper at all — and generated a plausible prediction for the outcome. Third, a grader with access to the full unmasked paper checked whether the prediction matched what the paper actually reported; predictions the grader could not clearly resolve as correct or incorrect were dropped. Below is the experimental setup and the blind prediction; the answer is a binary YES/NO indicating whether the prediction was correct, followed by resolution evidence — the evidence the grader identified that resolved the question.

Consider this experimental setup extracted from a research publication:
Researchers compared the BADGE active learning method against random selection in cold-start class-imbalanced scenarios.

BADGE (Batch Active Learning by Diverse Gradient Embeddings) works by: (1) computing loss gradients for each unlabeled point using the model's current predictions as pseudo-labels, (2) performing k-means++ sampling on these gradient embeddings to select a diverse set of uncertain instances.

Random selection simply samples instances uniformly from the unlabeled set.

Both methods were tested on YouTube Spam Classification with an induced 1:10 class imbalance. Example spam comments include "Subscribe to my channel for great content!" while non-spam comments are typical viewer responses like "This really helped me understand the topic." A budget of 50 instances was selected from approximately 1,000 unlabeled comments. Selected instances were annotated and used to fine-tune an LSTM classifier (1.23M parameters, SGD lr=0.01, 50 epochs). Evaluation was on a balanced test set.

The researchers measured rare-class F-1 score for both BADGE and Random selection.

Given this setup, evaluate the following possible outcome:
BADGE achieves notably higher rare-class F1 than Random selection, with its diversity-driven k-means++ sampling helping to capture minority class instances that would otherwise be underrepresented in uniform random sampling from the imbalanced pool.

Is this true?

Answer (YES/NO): YES